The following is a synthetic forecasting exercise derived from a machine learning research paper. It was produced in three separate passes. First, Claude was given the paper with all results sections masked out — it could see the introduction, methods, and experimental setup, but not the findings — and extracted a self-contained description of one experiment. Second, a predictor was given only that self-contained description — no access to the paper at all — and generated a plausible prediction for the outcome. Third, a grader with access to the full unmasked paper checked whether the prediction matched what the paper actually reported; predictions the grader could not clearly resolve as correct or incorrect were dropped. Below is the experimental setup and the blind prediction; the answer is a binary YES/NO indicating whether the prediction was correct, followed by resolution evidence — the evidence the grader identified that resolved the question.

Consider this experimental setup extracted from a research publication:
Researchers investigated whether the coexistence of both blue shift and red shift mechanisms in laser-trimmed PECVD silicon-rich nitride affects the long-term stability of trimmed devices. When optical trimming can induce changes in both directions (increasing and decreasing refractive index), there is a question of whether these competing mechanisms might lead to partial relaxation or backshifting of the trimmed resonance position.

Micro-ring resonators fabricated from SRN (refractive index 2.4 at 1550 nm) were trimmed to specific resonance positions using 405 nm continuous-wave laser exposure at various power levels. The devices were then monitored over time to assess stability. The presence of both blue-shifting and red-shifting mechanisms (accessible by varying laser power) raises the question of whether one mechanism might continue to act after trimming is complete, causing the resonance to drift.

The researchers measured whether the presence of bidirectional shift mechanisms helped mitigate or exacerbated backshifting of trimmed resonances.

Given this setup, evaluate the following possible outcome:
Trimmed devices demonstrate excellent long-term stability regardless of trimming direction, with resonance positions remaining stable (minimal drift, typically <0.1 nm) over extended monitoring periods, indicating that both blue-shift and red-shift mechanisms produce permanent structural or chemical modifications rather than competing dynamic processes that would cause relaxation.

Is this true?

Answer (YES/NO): NO